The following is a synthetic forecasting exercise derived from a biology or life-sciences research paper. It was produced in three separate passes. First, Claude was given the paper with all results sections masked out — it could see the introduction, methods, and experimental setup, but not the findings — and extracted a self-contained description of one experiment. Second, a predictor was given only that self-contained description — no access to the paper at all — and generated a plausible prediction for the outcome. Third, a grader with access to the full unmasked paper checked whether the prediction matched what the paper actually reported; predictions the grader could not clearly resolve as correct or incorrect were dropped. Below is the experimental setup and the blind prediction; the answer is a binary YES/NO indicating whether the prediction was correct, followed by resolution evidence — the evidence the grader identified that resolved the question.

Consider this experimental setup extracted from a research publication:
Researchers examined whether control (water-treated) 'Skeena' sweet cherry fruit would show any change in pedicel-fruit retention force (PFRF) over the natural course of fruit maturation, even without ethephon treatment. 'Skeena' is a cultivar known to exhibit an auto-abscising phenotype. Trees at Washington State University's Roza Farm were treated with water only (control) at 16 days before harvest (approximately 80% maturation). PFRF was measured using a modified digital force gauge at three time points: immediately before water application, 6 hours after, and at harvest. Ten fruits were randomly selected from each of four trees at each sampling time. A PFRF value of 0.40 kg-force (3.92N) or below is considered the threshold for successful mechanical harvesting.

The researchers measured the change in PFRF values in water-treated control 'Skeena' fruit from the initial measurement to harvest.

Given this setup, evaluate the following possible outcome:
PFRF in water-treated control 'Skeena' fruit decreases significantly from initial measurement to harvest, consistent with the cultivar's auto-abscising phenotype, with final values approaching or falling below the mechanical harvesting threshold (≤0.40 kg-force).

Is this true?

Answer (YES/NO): YES